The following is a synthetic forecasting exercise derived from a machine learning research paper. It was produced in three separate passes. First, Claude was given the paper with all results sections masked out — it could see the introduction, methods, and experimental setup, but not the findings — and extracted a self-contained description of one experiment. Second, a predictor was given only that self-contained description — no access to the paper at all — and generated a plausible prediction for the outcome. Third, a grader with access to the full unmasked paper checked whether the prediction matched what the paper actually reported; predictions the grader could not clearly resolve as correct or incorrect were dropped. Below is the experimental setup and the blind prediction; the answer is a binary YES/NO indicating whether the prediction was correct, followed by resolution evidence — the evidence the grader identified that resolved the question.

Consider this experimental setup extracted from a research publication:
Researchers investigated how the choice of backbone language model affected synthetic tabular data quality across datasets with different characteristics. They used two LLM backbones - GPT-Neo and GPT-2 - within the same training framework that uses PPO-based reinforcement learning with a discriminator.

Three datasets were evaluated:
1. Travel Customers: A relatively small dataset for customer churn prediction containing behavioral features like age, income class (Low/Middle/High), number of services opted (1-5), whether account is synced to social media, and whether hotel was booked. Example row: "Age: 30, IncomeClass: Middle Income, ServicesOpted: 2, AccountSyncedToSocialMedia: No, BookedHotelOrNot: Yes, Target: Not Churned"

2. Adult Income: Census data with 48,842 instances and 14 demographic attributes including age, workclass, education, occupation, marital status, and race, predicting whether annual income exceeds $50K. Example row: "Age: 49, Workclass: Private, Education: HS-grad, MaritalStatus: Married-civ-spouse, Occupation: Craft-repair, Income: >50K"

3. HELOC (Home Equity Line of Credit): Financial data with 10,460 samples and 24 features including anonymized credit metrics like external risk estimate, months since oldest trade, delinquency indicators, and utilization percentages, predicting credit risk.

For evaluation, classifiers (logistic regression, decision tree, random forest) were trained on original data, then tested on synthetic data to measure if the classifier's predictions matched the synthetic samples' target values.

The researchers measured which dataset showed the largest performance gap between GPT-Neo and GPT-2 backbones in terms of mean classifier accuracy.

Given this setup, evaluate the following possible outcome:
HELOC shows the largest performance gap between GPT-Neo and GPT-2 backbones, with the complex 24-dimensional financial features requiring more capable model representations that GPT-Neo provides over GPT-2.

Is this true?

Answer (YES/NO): YES